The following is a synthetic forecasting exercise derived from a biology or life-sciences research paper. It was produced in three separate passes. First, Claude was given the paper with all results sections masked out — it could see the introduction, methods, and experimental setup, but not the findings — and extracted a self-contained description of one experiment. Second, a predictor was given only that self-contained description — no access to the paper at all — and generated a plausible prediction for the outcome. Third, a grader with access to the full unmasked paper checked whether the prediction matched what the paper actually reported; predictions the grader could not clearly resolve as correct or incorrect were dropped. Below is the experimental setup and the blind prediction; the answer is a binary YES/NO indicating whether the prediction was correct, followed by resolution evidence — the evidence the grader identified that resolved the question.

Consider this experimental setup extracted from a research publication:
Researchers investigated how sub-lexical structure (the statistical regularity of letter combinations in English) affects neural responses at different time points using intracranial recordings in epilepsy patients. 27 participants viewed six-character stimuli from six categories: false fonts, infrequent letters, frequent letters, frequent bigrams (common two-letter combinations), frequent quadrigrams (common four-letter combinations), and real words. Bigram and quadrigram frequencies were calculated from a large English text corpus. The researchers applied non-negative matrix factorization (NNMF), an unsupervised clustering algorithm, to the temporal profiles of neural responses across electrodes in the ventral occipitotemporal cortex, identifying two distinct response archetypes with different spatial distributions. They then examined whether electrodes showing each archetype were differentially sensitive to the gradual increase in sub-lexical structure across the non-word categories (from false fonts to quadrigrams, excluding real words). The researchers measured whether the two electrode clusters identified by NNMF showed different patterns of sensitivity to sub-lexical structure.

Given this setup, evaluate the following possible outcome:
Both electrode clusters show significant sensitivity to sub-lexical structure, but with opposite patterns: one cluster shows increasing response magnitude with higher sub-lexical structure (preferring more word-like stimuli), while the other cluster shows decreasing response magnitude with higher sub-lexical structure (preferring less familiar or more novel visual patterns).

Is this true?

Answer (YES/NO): NO